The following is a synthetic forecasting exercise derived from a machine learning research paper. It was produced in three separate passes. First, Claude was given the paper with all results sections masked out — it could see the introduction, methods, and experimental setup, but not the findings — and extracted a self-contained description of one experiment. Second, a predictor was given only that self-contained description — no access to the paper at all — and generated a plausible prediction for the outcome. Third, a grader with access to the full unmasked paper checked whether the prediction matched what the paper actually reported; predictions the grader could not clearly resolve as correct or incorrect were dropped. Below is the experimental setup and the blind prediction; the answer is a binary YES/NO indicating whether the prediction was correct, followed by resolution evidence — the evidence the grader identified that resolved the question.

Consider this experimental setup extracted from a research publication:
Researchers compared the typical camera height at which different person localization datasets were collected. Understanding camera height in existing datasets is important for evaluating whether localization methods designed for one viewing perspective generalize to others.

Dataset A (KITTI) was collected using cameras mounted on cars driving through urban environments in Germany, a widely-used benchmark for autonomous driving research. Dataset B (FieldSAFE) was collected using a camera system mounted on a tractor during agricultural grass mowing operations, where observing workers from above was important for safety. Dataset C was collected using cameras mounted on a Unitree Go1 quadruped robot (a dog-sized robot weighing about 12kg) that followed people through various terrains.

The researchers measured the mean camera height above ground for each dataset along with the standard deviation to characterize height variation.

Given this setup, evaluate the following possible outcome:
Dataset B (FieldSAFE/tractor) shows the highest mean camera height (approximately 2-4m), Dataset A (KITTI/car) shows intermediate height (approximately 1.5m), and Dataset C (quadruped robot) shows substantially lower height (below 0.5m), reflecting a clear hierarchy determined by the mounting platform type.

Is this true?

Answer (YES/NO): NO